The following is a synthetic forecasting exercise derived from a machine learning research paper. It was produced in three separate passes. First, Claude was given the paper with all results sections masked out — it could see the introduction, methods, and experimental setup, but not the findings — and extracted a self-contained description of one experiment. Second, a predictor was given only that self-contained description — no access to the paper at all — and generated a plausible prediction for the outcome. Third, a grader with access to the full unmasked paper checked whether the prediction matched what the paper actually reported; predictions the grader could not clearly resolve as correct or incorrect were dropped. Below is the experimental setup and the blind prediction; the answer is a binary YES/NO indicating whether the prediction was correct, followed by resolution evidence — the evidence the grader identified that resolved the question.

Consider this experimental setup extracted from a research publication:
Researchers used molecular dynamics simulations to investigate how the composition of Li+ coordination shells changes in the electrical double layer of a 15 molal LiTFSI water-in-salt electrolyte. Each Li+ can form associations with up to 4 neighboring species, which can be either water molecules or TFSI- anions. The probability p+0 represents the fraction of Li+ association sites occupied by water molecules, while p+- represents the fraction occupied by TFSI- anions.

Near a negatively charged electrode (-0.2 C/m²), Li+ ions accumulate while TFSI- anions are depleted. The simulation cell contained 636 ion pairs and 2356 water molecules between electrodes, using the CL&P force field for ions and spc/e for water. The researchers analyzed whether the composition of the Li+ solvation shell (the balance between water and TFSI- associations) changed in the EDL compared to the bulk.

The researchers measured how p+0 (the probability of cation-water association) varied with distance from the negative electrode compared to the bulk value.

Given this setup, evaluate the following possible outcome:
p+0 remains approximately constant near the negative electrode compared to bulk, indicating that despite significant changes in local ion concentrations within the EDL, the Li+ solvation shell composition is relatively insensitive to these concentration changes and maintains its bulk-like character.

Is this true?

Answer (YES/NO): NO